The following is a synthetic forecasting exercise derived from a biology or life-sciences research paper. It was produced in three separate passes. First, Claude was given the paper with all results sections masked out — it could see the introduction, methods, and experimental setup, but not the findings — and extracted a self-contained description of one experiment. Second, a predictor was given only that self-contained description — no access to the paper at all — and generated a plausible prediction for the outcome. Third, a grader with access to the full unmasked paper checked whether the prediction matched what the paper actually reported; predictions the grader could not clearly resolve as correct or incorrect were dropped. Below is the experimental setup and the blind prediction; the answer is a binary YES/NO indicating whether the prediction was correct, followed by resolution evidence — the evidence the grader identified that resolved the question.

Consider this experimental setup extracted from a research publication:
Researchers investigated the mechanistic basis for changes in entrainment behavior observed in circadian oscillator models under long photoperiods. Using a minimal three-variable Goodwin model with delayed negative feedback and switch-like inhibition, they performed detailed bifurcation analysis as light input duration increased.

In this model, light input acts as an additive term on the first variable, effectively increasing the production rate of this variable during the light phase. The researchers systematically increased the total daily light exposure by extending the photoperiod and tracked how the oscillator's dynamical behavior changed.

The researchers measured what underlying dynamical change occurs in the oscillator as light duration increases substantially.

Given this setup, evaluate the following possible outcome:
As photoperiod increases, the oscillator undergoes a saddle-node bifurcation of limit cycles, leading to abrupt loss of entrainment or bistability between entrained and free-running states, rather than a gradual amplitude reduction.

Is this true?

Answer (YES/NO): NO